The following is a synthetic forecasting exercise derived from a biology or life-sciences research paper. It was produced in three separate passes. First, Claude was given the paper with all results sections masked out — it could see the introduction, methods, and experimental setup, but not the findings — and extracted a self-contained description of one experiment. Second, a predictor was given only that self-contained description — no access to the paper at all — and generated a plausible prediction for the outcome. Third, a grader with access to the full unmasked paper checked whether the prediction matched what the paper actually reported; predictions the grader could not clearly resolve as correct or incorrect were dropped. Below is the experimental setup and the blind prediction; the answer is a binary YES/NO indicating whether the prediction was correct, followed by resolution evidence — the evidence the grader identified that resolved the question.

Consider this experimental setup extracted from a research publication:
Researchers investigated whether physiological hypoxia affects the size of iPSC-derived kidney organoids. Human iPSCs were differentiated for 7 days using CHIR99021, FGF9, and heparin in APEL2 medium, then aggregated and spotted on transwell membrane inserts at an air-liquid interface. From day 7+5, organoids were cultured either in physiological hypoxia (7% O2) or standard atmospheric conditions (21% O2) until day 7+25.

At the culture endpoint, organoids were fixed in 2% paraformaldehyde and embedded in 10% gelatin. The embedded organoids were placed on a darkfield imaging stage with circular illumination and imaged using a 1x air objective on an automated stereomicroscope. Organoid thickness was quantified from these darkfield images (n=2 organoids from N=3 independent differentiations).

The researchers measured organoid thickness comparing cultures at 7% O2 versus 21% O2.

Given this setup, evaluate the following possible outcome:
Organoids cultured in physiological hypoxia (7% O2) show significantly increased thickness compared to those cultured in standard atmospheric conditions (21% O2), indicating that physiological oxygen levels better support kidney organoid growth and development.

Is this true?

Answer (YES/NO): NO